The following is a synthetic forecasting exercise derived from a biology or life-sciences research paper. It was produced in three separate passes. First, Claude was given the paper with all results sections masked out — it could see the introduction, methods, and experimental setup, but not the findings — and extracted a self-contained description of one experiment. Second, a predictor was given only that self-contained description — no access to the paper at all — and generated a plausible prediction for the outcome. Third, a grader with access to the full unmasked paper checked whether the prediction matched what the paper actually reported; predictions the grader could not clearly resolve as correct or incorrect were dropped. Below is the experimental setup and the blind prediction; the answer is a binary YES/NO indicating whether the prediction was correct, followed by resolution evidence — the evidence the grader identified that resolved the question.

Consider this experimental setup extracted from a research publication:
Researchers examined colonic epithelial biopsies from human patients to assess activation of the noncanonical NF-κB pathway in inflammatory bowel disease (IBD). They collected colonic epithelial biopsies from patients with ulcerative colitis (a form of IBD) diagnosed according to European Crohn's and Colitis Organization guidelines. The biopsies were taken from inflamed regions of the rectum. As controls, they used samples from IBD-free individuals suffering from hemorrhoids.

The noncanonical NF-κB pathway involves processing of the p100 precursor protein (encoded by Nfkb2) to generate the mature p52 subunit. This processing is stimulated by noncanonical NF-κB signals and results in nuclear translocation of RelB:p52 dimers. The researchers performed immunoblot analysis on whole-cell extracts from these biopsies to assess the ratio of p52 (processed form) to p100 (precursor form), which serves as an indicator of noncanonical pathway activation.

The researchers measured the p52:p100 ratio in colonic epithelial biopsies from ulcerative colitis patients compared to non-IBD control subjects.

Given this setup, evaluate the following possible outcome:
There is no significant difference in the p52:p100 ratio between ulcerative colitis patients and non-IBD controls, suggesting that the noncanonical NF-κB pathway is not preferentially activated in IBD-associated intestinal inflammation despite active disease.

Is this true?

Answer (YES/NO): NO